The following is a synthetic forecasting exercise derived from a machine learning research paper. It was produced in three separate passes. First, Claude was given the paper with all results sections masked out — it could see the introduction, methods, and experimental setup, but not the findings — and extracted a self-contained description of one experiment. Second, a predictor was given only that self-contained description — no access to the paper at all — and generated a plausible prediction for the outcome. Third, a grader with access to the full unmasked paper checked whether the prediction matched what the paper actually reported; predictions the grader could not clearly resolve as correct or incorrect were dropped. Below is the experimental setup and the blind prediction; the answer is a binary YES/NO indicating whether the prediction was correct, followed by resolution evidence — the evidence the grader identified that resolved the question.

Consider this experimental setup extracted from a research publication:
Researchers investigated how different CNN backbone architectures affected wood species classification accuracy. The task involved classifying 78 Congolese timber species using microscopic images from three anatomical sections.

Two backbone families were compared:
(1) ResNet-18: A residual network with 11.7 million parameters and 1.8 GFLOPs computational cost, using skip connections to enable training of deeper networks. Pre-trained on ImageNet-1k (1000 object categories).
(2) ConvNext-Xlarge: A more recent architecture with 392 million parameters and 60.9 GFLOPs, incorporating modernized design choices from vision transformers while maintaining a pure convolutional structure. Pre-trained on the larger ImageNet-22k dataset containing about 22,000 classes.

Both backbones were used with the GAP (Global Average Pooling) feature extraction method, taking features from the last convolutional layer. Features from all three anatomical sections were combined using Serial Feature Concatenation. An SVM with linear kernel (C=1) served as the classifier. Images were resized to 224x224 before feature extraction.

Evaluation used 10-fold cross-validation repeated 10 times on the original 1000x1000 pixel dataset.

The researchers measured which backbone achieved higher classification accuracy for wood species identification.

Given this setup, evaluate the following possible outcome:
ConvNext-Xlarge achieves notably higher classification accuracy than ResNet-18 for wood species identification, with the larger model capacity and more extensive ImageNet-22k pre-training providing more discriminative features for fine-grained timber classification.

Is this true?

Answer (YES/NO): YES